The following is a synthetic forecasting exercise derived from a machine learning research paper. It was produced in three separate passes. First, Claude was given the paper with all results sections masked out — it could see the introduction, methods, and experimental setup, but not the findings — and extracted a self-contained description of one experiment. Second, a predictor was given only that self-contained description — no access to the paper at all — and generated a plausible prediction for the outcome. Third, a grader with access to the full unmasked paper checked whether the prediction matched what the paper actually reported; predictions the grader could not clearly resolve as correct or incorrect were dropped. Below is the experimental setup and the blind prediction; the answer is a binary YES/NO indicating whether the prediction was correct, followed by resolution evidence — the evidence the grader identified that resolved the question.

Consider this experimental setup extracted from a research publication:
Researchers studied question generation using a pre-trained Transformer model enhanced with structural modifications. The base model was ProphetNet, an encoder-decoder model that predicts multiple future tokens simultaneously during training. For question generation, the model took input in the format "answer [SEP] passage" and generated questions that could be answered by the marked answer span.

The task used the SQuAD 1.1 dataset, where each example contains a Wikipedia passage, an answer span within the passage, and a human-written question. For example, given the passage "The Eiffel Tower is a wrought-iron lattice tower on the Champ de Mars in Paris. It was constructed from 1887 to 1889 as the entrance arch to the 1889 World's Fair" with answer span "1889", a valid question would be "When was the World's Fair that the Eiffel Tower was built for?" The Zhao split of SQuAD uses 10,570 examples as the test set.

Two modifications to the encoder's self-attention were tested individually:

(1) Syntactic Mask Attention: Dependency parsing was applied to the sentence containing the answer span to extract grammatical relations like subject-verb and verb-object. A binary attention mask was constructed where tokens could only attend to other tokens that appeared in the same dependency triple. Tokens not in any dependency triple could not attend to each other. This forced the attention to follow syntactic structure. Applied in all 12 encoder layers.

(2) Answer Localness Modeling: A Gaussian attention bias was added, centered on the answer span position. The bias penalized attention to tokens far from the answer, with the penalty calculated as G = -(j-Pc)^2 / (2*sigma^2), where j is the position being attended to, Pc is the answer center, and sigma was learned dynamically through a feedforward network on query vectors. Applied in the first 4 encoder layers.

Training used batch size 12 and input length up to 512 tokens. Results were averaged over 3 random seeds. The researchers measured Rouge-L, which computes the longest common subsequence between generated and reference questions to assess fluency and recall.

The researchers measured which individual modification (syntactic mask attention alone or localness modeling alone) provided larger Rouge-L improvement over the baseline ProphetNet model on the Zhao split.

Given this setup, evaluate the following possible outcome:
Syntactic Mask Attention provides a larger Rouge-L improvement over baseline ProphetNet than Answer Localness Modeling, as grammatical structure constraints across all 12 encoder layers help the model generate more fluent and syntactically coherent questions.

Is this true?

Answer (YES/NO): YES